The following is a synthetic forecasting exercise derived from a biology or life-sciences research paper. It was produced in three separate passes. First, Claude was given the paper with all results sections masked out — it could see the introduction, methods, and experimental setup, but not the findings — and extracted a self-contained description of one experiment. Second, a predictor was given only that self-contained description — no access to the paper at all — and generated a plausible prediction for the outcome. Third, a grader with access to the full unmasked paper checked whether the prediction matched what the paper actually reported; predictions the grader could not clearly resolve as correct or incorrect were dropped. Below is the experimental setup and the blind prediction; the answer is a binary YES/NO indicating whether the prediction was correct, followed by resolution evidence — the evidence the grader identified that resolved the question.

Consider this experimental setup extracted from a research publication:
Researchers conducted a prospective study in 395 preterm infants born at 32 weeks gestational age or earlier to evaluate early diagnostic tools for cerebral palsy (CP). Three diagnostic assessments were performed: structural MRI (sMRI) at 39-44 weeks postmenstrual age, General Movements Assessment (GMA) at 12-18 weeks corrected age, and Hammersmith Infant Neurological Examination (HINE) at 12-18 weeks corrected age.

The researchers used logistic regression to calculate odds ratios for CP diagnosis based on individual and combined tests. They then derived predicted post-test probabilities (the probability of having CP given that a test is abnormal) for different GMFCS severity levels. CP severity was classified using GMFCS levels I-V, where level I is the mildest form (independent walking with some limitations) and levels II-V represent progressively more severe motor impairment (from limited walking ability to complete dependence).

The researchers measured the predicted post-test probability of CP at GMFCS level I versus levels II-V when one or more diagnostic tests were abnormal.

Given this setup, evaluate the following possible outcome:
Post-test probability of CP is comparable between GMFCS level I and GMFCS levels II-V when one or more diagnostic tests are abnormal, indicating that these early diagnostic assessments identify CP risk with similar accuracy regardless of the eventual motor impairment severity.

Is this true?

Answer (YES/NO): NO